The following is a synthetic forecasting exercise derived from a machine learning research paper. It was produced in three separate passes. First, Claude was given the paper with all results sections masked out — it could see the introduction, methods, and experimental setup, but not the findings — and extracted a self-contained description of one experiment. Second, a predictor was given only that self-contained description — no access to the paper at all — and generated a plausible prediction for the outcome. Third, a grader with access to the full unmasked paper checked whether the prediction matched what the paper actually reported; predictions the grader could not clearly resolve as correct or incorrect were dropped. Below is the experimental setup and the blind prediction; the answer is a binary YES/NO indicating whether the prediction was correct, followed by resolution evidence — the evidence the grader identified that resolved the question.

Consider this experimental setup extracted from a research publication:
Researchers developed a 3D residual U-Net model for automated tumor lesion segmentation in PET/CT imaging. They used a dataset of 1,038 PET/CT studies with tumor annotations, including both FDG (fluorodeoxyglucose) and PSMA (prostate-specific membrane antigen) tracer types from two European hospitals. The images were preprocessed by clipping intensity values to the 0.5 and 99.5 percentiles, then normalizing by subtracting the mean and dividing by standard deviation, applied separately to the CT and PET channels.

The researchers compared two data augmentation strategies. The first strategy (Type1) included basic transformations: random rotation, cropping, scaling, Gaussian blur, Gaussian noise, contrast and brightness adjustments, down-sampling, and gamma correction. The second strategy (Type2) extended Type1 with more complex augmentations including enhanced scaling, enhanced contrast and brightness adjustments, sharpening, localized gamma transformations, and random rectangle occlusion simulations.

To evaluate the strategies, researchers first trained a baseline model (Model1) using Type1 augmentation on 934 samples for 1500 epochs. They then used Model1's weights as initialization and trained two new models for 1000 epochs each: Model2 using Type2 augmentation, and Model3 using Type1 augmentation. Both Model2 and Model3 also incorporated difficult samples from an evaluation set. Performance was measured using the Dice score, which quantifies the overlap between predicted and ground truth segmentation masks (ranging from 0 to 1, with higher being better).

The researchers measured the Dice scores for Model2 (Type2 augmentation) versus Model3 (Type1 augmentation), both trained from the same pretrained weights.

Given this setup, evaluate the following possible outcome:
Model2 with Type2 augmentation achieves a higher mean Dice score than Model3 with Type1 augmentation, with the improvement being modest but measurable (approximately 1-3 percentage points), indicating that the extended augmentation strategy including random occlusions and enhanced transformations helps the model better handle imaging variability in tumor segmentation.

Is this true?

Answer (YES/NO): NO